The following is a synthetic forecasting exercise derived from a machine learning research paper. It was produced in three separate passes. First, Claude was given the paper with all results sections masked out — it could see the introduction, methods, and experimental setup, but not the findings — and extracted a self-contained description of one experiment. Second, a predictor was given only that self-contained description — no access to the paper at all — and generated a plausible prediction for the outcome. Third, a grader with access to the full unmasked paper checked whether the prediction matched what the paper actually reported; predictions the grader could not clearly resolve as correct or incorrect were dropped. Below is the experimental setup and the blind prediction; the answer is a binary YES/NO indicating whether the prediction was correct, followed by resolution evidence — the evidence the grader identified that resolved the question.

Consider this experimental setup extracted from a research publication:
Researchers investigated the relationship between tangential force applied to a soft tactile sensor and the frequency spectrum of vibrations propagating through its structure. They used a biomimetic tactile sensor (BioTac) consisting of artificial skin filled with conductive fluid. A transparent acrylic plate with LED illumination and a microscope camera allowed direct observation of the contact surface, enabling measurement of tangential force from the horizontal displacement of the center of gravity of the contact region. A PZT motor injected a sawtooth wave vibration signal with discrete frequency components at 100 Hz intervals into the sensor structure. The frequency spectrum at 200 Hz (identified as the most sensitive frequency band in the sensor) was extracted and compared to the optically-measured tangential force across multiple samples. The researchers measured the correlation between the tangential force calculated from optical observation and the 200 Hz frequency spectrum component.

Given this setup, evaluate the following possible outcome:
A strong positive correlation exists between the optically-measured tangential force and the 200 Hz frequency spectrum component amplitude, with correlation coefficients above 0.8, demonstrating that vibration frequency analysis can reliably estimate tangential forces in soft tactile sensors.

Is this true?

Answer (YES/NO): NO